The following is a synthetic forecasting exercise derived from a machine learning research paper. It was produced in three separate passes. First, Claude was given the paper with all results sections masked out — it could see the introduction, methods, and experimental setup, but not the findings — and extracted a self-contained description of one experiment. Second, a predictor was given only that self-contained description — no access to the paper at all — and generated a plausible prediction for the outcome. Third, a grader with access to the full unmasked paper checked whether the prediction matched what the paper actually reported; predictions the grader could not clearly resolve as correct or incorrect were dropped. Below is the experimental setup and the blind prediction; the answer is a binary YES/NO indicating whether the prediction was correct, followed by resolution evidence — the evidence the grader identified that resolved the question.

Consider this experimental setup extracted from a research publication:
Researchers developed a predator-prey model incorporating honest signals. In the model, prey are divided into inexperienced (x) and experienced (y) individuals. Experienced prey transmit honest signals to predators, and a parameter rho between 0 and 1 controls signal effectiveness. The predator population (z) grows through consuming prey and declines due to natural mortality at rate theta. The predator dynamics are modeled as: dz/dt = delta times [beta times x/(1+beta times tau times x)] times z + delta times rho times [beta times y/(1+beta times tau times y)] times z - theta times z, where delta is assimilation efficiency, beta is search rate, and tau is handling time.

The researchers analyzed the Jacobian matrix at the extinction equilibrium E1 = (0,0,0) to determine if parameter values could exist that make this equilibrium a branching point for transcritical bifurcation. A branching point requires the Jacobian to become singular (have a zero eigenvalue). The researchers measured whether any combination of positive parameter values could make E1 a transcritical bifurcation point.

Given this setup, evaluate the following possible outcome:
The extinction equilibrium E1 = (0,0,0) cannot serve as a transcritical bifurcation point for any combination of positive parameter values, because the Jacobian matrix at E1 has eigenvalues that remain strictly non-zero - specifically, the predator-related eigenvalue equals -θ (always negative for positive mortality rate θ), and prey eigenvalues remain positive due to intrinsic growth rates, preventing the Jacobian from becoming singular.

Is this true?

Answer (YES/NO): NO